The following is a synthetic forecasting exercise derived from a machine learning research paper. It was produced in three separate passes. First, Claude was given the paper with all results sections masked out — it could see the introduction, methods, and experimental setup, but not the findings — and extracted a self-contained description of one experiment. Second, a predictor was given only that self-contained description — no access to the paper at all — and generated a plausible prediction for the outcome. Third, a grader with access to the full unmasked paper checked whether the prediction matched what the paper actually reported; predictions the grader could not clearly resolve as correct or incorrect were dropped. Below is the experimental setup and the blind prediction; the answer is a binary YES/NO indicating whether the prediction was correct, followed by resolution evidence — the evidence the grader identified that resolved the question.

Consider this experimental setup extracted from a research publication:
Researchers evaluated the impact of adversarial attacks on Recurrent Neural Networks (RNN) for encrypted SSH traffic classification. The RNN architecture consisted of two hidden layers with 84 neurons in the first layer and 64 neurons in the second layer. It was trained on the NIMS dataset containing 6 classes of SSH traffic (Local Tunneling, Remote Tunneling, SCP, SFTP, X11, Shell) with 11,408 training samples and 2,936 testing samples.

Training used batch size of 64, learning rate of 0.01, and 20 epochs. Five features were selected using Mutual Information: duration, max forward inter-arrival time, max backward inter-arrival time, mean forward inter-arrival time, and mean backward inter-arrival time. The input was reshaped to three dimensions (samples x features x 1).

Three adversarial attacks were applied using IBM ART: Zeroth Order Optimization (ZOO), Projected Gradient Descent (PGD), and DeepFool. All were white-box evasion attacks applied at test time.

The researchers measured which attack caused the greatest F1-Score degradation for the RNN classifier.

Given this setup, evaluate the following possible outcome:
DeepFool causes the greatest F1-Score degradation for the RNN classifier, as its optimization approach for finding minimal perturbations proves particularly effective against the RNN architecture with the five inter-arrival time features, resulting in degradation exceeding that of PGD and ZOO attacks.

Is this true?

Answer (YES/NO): YES